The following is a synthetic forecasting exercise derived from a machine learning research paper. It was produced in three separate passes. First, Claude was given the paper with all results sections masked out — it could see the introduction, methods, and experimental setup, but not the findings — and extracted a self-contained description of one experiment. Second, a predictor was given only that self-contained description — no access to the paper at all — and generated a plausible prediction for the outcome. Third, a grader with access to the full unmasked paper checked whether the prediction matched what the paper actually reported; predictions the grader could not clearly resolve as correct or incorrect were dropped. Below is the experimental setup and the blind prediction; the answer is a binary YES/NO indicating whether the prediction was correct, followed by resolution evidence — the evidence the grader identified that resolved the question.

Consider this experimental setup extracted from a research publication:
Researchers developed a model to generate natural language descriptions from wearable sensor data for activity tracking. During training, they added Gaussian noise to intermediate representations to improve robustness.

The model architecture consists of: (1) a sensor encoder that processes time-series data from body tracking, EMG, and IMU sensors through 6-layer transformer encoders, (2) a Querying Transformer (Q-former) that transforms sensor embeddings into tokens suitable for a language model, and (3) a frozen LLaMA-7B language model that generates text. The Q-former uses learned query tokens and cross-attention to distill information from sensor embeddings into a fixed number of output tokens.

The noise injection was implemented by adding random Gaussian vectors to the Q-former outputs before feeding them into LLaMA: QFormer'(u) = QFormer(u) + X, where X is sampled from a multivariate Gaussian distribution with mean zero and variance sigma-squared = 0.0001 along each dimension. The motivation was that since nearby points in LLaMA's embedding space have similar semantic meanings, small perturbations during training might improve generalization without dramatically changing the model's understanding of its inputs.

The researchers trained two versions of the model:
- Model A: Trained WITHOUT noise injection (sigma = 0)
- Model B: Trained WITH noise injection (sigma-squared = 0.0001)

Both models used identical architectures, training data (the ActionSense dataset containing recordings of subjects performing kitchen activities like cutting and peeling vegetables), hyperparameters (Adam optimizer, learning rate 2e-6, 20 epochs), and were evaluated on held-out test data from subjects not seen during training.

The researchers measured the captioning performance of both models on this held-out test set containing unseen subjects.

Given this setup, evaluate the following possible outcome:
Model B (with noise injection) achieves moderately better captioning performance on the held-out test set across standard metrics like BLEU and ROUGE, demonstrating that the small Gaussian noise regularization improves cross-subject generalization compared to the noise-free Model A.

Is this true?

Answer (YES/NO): YES